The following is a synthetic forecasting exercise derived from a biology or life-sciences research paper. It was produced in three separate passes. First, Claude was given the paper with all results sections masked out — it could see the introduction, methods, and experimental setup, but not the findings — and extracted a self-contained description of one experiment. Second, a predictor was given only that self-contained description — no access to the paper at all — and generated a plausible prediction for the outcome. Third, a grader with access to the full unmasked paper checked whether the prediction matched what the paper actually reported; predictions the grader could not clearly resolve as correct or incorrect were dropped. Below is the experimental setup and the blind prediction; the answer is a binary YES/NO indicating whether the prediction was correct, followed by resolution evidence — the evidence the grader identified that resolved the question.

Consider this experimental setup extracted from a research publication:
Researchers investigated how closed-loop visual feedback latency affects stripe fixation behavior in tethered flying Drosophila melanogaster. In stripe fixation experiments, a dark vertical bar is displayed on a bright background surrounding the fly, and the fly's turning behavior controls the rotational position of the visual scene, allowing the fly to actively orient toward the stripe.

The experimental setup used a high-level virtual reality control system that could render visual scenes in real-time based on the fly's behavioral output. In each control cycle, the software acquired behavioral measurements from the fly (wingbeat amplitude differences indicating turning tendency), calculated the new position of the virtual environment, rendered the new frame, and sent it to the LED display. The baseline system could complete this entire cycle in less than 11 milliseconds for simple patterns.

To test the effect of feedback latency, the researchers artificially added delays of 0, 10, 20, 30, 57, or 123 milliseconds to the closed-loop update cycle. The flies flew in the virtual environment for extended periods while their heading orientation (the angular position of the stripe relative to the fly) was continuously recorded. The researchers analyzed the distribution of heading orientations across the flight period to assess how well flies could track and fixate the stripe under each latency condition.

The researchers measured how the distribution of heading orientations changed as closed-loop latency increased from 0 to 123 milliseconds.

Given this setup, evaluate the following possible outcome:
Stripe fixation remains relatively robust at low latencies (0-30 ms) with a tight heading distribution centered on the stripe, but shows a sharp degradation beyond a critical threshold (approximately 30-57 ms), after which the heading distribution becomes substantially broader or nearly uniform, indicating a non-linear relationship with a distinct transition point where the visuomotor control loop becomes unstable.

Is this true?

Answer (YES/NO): YES